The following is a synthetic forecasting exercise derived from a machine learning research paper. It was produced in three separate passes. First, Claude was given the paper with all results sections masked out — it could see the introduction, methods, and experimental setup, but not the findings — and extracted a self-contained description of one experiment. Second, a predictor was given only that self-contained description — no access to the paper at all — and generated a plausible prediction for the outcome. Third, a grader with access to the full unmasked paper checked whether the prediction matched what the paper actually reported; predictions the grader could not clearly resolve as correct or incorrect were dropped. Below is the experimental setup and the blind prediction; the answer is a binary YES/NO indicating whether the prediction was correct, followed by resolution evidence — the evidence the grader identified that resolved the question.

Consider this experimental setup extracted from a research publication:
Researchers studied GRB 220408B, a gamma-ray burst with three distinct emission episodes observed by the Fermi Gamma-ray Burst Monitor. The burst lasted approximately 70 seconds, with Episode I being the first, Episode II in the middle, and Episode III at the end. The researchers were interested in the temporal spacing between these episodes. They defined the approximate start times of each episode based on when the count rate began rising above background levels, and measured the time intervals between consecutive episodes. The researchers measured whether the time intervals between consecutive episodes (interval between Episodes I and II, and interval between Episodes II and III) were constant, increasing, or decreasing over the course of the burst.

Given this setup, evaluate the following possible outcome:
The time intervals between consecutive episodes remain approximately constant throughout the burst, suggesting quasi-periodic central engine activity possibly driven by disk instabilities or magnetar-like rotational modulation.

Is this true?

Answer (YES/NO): NO